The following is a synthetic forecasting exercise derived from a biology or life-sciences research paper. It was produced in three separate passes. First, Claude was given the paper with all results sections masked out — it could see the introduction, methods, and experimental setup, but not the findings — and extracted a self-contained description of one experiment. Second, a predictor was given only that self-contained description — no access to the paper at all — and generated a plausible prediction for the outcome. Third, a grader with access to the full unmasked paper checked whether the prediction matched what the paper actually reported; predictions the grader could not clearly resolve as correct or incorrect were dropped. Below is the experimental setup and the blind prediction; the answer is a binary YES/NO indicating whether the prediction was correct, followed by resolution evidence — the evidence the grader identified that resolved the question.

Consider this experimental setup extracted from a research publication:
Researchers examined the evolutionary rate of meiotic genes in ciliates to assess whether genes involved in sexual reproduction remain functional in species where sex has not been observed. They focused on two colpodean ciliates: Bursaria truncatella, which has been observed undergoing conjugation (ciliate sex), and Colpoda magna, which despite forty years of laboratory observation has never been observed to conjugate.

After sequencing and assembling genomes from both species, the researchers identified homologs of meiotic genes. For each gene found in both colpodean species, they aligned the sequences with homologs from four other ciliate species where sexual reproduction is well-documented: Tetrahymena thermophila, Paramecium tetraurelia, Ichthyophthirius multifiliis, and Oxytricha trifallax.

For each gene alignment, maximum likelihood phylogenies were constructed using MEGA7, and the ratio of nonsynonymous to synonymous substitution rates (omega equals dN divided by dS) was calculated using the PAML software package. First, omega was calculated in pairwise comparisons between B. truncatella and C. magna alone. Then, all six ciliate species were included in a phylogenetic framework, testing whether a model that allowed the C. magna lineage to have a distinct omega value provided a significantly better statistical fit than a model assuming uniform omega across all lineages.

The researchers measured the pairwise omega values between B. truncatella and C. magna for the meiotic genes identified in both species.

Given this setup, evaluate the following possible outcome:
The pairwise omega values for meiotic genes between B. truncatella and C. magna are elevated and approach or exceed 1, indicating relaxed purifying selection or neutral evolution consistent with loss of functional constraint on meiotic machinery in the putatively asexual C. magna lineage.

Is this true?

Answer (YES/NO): NO